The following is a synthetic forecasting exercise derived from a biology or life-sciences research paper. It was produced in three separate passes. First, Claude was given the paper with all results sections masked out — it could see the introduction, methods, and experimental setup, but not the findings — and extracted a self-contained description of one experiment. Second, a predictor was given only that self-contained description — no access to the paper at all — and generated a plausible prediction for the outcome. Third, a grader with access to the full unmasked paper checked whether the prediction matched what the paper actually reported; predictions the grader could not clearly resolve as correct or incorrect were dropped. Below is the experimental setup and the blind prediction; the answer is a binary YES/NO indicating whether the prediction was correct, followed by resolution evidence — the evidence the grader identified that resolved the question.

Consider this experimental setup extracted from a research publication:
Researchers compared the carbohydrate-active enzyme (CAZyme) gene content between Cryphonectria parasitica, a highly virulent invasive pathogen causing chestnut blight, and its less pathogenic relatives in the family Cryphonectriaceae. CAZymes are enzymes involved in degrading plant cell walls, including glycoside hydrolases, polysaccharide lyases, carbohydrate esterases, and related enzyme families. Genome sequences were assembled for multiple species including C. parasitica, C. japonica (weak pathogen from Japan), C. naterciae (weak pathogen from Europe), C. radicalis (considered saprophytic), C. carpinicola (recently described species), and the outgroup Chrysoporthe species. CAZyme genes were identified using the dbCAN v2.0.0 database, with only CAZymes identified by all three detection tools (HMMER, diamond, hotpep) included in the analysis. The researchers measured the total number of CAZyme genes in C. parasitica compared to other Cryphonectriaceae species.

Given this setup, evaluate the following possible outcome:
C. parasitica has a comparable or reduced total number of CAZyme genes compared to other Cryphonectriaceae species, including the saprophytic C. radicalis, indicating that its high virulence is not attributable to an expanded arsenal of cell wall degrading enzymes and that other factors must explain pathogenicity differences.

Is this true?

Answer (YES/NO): YES